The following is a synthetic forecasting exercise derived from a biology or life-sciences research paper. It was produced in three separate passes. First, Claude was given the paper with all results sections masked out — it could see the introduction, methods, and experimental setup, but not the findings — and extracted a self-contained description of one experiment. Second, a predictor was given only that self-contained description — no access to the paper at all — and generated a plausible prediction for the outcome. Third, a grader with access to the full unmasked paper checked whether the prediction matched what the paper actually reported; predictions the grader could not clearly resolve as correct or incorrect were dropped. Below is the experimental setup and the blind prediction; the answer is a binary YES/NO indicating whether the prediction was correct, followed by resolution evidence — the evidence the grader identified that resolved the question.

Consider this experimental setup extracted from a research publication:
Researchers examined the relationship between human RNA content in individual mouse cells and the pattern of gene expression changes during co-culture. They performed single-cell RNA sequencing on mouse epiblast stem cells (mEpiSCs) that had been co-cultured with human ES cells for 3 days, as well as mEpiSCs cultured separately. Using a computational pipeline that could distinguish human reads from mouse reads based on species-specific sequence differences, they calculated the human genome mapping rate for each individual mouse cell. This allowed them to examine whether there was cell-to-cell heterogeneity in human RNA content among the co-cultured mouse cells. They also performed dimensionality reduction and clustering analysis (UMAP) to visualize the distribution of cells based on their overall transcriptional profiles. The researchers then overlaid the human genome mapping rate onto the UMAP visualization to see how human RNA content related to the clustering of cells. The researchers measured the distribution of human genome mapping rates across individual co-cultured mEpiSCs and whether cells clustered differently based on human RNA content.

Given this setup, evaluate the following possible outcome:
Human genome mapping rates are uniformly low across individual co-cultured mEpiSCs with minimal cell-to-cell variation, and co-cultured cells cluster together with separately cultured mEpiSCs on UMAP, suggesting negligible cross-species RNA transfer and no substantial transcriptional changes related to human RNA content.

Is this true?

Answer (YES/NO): NO